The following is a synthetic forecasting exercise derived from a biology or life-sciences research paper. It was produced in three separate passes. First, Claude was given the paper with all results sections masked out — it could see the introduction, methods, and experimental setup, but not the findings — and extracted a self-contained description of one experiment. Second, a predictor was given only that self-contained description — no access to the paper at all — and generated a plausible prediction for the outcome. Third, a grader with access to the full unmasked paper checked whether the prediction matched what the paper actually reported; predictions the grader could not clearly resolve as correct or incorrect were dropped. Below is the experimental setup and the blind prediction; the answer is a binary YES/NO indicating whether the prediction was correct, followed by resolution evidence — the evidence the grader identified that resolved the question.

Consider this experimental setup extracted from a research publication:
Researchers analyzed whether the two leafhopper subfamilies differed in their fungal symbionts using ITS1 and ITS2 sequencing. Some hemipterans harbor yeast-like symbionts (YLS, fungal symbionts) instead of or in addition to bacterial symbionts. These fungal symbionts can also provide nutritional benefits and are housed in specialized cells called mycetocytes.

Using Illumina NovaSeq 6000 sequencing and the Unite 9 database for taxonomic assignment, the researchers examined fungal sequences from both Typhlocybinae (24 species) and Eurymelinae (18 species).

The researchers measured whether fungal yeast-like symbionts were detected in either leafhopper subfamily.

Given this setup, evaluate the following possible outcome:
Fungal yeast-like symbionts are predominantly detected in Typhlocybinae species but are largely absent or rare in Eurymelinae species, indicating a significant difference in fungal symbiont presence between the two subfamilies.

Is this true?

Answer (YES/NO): NO